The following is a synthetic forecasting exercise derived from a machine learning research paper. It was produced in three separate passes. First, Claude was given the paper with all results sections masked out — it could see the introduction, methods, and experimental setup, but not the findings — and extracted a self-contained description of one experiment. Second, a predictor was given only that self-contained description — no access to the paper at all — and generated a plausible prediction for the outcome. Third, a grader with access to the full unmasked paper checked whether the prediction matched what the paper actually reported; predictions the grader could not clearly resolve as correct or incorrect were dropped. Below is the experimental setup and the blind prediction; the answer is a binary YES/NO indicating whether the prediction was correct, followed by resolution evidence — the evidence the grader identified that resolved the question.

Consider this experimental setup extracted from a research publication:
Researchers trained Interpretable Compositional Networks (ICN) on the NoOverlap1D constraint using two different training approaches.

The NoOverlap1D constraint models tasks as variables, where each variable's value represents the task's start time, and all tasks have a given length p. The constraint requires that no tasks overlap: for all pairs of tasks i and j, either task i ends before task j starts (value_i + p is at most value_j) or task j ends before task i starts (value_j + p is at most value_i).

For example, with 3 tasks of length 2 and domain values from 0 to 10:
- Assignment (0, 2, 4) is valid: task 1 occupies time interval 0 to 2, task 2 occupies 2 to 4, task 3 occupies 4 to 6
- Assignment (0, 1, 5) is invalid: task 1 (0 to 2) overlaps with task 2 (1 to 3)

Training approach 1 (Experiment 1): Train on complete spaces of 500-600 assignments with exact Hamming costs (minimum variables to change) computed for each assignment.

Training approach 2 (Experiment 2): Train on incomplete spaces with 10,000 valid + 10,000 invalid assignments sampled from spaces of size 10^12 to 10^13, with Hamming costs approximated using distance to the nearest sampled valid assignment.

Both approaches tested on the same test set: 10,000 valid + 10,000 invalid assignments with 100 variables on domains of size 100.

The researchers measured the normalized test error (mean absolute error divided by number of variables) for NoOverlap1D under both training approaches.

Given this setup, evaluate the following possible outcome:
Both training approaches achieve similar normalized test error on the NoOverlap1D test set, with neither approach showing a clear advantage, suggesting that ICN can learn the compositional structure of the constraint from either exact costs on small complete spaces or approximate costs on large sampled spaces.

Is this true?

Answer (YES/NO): NO